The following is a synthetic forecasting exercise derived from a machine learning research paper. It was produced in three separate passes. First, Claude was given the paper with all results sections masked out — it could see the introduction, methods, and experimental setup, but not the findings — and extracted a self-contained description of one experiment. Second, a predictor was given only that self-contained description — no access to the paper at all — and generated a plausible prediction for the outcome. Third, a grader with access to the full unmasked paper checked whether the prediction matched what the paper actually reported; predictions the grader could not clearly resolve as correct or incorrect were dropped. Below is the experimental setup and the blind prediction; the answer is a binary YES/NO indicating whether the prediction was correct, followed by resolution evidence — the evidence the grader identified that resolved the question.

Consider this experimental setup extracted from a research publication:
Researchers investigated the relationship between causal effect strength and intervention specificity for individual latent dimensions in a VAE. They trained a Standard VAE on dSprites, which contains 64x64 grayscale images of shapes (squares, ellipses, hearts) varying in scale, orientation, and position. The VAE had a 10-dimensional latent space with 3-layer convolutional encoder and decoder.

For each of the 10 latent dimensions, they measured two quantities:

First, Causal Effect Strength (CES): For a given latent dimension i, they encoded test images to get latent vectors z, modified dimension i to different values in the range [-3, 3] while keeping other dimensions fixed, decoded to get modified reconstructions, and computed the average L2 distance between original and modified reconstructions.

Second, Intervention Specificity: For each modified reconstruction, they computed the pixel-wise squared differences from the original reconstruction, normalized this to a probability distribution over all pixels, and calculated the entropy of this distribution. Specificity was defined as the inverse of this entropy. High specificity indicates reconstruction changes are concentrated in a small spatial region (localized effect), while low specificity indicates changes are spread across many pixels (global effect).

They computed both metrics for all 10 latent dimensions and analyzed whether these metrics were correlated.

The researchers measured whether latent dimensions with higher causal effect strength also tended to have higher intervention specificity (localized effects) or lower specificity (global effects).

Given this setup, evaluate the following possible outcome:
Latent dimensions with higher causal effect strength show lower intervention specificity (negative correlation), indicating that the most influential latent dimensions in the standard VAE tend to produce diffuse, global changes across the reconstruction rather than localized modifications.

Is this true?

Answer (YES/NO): NO